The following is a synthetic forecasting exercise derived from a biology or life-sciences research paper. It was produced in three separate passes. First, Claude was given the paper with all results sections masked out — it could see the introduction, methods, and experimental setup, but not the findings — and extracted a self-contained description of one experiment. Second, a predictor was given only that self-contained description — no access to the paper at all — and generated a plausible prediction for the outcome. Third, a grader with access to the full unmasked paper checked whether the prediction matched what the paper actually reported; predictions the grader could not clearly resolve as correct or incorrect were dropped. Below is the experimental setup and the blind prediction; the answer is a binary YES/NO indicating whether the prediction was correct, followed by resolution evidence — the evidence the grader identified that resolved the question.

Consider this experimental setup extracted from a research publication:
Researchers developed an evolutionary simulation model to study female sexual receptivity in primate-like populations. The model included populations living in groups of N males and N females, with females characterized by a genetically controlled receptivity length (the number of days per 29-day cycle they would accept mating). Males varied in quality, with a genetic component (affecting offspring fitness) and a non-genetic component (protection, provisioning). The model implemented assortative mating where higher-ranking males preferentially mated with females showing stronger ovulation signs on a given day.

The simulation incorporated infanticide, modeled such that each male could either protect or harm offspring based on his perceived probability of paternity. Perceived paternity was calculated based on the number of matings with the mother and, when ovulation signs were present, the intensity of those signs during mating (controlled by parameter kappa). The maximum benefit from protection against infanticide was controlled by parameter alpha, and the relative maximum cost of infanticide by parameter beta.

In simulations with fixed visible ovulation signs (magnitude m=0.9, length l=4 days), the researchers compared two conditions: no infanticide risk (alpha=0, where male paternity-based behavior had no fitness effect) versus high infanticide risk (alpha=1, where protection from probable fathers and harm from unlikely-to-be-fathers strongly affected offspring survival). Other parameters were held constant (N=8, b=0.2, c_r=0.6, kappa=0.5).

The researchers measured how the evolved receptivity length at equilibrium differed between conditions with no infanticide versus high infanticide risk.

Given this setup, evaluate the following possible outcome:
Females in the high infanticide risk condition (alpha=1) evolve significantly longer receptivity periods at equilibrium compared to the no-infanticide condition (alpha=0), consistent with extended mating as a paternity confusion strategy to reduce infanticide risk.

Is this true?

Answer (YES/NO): YES